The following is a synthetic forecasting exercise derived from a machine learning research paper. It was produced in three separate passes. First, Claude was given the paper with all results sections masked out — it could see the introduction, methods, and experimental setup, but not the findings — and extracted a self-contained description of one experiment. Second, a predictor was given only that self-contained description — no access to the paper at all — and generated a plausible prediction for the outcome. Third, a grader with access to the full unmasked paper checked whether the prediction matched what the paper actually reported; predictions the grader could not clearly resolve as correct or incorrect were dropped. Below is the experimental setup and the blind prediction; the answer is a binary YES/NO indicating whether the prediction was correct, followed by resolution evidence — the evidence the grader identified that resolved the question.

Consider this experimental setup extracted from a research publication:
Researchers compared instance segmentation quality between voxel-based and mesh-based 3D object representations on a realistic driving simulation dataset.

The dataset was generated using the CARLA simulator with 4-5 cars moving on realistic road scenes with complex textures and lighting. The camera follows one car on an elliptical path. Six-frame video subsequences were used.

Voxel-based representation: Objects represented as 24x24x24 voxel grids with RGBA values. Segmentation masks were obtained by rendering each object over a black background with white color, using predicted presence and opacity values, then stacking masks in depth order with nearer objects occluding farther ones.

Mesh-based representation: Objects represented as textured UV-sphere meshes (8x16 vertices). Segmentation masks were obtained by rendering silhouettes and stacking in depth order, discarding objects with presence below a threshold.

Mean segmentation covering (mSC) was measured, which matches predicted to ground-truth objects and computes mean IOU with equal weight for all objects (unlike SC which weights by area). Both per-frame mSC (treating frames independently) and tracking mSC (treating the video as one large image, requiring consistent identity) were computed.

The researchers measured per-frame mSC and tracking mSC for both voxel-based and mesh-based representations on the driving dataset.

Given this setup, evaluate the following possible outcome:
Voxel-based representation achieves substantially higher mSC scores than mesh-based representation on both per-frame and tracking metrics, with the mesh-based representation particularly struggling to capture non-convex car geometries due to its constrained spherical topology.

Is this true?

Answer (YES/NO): NO